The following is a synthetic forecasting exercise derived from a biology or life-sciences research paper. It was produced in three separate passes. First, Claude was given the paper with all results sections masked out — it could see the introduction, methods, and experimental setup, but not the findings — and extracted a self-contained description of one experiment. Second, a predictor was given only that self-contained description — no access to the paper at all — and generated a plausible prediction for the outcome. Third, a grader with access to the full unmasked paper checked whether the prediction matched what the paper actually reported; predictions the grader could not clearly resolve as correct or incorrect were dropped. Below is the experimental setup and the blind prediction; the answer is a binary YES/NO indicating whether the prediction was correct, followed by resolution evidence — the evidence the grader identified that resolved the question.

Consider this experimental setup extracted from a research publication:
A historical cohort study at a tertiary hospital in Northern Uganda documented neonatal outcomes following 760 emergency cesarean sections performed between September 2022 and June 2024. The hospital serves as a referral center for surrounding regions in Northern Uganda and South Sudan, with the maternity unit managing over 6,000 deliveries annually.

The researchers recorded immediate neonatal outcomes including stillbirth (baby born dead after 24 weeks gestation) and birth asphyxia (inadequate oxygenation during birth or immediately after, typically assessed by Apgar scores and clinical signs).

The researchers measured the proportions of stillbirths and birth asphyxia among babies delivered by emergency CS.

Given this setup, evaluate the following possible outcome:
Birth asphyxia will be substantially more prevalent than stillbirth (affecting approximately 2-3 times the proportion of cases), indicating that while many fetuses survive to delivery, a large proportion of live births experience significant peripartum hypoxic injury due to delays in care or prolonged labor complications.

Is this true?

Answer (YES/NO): NO